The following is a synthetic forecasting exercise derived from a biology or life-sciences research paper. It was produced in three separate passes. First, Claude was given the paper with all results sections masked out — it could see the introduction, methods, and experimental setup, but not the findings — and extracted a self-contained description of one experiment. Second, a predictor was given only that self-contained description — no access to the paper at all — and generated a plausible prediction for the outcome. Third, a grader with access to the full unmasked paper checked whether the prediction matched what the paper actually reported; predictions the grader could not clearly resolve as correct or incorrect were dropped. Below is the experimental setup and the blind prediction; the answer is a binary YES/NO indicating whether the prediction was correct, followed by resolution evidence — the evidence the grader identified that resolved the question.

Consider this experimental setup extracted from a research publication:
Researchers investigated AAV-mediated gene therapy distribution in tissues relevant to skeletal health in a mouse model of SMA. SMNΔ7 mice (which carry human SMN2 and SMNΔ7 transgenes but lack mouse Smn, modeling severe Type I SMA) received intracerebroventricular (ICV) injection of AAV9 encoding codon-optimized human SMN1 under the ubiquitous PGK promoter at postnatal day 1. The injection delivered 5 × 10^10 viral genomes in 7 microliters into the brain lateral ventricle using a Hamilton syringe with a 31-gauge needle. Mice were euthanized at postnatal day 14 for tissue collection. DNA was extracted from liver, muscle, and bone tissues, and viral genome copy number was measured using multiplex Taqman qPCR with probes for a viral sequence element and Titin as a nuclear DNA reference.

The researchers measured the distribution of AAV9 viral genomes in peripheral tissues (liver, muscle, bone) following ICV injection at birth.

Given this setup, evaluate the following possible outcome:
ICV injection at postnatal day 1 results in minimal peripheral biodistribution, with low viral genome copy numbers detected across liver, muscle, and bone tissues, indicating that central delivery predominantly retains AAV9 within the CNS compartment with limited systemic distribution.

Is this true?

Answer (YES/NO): NO